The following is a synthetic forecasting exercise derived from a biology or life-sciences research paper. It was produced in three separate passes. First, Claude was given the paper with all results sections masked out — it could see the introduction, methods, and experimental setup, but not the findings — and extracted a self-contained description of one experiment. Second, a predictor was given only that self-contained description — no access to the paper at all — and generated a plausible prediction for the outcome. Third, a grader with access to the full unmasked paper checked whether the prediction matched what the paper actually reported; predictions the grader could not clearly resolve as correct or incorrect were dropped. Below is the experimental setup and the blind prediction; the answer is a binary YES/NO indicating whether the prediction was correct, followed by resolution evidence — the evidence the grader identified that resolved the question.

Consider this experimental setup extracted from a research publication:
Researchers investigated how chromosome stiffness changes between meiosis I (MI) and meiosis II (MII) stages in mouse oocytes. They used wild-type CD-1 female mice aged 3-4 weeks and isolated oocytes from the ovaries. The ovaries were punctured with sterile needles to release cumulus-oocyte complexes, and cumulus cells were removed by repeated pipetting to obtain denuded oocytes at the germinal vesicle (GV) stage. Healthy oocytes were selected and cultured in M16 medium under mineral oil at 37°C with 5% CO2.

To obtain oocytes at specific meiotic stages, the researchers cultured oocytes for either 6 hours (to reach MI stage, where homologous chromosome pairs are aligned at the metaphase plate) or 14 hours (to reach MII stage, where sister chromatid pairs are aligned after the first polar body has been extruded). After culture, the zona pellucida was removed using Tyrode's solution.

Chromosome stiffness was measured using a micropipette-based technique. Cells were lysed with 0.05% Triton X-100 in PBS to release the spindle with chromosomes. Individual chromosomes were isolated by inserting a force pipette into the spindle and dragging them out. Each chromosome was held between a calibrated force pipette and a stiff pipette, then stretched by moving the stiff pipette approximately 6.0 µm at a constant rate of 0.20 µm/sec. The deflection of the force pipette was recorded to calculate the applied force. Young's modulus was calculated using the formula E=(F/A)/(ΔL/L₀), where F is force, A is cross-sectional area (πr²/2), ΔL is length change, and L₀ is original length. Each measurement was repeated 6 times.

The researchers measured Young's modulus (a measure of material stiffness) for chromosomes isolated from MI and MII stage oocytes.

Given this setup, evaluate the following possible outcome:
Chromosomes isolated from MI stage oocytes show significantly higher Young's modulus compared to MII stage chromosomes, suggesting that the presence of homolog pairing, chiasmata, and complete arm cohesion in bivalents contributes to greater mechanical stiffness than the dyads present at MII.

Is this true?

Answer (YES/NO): YES